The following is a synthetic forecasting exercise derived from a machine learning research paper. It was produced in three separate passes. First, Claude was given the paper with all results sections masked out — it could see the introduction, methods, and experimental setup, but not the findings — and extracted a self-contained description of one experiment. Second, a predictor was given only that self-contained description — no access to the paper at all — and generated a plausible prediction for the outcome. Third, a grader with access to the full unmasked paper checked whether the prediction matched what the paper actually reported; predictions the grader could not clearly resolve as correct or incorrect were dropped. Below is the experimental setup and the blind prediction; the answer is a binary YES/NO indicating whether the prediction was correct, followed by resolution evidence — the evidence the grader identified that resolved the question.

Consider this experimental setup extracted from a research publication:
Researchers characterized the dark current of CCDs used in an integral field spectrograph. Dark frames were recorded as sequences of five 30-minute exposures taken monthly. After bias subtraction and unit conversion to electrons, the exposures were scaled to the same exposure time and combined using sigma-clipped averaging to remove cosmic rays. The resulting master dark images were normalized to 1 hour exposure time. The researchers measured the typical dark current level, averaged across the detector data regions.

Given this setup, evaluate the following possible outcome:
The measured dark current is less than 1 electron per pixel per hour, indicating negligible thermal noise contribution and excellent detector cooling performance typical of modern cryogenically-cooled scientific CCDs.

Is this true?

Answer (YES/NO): NO